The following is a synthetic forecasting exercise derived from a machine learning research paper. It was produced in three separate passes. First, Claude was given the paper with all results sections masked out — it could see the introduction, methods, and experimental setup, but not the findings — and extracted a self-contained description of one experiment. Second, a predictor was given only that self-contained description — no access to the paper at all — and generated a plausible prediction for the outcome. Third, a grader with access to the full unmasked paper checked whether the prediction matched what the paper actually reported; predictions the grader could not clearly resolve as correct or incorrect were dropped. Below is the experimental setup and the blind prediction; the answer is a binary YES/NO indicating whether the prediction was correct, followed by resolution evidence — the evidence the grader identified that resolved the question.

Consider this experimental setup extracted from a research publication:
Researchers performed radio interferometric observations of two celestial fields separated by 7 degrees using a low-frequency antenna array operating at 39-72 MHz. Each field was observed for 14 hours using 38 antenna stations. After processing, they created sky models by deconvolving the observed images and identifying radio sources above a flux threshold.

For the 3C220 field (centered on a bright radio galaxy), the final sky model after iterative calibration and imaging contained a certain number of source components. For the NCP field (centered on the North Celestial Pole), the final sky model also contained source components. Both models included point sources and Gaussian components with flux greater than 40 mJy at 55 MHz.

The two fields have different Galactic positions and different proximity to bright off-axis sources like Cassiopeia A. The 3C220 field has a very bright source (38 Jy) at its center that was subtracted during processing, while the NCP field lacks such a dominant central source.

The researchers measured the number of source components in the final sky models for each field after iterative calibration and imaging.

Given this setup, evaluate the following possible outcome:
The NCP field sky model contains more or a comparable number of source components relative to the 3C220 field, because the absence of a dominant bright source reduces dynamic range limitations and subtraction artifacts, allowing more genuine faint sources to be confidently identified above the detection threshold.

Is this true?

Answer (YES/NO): YES